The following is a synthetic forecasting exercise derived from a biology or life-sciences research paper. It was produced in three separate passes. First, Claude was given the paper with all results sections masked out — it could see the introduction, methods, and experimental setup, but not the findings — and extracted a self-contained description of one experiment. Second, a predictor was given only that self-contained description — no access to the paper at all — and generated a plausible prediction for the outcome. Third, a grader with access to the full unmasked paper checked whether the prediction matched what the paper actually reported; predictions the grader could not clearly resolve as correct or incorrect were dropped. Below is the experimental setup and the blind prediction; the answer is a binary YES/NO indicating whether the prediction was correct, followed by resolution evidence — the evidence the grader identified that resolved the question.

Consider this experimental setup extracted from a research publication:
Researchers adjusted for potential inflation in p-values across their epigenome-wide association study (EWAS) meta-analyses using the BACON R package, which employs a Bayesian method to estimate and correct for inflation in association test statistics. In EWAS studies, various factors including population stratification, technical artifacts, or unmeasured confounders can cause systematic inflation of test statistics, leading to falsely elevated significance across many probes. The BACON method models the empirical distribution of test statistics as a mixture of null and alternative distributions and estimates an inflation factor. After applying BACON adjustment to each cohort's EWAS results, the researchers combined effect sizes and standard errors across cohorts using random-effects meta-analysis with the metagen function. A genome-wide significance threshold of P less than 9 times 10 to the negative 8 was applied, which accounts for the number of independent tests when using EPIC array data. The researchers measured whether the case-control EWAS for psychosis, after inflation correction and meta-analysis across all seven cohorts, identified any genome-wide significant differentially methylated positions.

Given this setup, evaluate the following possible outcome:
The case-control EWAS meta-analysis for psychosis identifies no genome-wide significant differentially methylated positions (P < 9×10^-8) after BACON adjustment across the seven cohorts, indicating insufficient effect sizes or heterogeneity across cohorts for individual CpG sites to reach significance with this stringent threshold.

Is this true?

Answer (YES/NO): NO